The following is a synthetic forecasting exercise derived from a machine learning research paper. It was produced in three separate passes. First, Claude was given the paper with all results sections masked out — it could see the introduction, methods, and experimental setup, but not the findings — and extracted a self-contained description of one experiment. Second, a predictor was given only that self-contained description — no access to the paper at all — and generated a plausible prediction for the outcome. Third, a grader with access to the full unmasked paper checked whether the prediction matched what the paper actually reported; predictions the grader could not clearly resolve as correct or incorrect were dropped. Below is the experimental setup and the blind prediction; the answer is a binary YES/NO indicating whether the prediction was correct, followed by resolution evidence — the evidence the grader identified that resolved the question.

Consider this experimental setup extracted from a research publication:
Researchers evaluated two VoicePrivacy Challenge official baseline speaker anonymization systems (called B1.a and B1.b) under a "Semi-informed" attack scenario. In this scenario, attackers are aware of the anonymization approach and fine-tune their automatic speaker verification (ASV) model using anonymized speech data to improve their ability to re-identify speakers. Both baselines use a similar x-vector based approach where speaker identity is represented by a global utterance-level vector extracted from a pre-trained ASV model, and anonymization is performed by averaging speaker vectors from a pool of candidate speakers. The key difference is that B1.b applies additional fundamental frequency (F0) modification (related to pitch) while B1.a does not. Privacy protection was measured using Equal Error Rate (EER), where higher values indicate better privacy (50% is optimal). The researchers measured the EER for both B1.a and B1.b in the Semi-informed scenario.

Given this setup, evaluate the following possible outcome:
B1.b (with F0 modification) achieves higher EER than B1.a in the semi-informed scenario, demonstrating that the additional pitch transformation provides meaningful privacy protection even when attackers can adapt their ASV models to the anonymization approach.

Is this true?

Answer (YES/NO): NO